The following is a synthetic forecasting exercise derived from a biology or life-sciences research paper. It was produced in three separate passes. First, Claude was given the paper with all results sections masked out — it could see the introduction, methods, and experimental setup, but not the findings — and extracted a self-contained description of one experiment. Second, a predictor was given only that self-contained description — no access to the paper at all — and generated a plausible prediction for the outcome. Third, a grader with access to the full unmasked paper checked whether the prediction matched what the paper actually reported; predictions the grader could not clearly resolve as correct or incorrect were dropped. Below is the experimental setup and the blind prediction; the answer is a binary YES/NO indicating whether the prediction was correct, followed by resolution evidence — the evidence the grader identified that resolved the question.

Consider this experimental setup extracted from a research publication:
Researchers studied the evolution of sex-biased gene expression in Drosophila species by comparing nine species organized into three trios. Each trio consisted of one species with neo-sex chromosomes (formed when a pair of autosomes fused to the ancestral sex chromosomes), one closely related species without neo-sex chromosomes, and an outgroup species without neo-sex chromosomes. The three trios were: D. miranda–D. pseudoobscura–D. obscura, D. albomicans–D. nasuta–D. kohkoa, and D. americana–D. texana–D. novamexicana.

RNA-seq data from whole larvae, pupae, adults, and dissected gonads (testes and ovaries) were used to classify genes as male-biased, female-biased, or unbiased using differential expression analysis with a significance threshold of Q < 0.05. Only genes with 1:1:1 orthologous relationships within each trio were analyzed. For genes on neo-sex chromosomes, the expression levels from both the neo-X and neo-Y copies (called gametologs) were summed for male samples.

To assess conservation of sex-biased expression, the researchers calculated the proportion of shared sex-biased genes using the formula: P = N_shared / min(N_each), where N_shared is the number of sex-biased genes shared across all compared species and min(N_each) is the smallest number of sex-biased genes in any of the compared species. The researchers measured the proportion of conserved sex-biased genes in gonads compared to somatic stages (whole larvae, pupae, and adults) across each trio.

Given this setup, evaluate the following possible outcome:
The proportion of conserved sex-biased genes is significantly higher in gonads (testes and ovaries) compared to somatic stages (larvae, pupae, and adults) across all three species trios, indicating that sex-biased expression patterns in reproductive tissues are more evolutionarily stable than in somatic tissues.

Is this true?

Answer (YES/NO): NO